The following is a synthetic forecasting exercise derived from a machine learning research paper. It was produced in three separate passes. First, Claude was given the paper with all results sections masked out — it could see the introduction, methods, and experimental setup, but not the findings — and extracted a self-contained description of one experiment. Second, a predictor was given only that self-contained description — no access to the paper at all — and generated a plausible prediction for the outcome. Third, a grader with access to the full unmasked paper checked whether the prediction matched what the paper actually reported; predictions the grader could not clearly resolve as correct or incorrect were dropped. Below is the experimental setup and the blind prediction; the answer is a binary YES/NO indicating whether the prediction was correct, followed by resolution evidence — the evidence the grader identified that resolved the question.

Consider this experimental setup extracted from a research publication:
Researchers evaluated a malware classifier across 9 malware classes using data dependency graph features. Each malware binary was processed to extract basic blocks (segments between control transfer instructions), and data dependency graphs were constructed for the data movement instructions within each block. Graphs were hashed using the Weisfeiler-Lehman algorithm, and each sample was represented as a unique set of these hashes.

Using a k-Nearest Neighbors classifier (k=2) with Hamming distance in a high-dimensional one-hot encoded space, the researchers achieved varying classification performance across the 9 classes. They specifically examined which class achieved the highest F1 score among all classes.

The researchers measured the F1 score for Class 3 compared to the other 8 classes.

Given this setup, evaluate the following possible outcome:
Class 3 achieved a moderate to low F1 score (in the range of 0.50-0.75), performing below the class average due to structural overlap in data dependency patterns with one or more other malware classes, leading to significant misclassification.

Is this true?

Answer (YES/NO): NO